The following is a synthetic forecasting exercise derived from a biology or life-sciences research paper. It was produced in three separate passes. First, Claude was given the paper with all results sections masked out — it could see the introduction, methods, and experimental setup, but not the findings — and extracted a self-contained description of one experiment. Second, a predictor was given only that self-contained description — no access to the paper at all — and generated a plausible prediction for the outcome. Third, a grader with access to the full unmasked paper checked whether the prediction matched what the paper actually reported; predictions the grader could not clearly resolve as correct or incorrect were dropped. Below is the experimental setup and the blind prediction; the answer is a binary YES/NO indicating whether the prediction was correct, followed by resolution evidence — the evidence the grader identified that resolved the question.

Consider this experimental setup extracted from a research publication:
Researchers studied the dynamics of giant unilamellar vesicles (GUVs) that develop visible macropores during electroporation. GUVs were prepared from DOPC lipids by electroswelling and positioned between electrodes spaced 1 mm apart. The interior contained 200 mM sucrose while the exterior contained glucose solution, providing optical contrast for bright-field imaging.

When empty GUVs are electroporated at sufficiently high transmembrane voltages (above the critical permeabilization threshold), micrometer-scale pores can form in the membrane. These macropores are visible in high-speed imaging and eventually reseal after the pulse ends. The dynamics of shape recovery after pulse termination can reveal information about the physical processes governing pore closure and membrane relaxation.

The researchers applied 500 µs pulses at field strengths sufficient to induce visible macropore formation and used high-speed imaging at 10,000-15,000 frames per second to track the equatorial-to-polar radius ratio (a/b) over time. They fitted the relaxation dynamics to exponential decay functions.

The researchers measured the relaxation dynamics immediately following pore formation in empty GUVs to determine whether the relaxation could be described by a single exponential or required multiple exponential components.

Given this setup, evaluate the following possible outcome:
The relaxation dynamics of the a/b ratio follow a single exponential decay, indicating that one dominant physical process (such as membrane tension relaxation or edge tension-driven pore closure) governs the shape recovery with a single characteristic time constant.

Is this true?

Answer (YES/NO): NO